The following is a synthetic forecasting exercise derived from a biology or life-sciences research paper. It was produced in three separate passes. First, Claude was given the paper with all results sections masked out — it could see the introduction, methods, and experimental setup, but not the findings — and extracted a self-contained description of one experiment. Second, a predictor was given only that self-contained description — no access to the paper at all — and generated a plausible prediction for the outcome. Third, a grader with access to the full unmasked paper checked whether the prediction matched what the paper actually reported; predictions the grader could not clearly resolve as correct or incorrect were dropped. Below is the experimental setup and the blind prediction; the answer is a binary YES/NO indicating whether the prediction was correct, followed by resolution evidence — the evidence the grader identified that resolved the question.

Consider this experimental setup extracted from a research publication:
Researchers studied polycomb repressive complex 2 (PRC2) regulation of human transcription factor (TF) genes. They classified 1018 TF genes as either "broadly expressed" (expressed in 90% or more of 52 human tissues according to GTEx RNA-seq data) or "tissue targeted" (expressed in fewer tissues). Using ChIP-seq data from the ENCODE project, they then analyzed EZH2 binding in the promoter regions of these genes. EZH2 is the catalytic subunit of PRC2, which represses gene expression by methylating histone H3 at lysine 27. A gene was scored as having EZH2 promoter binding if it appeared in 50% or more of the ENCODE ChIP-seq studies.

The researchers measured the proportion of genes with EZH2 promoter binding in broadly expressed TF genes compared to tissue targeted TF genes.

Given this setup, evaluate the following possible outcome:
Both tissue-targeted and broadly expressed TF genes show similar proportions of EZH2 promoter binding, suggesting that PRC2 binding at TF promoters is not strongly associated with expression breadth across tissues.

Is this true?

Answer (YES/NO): NO